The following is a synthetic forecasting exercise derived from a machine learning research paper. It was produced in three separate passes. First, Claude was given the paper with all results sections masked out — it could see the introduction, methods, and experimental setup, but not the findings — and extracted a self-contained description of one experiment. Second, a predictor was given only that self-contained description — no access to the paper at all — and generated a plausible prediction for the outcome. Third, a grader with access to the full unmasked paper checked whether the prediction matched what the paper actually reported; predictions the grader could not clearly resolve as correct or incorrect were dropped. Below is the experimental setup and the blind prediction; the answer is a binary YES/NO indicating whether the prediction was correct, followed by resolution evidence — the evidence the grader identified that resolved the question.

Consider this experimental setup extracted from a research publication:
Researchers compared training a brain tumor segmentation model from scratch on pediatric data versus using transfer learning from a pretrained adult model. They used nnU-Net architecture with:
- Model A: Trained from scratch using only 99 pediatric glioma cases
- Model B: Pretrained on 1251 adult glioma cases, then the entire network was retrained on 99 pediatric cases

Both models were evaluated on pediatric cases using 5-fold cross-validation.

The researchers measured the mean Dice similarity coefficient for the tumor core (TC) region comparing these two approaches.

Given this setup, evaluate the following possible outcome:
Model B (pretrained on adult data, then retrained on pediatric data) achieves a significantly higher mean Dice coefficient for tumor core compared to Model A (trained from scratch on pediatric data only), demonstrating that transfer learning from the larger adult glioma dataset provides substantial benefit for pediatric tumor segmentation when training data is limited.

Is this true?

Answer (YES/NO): NO